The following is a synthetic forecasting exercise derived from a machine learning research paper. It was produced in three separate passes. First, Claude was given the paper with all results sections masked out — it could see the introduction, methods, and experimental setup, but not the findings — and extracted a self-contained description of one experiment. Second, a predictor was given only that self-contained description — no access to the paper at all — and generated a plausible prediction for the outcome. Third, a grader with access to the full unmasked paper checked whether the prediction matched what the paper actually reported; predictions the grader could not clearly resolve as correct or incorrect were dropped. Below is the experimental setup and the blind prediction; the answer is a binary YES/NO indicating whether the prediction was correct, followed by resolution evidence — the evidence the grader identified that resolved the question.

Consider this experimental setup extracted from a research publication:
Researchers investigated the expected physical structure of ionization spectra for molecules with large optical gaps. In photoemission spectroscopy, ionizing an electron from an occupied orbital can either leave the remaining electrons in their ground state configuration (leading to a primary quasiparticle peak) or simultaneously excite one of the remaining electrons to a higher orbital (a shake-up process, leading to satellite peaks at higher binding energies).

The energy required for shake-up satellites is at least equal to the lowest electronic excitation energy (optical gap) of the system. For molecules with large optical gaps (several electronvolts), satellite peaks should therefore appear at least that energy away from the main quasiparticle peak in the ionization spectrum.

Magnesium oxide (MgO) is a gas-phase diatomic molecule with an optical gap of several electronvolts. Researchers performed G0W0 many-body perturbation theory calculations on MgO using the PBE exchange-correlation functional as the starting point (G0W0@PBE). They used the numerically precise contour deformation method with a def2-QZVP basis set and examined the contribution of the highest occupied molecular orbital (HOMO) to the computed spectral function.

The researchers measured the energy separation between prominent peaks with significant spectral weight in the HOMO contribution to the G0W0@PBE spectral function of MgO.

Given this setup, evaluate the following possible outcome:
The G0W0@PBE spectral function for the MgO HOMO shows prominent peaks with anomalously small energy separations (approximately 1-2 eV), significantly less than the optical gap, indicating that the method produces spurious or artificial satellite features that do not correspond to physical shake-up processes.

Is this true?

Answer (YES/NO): NO